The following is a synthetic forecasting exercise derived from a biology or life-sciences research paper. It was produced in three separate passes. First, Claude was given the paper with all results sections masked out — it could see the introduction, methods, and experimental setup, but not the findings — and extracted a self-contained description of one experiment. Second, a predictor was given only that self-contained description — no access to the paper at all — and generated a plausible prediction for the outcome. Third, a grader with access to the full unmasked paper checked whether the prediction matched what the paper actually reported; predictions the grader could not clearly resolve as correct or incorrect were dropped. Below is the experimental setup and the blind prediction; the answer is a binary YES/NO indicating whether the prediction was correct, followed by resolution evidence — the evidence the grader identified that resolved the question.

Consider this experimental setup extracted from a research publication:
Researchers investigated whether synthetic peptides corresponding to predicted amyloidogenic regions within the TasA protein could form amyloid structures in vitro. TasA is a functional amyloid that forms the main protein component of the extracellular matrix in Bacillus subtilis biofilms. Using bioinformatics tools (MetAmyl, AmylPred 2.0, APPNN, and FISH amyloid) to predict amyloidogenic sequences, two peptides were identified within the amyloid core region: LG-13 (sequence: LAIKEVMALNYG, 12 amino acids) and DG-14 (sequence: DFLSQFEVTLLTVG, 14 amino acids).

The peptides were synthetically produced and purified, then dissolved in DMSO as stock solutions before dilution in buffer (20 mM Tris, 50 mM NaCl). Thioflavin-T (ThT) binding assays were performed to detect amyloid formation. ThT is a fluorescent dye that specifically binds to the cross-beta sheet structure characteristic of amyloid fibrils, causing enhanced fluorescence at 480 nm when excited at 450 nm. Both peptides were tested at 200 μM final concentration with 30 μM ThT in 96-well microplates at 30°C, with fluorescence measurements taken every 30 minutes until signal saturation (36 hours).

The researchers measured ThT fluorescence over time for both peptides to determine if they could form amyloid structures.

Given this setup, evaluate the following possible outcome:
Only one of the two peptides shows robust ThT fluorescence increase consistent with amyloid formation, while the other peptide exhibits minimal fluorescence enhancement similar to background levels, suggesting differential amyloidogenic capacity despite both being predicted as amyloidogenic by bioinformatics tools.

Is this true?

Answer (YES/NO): YES